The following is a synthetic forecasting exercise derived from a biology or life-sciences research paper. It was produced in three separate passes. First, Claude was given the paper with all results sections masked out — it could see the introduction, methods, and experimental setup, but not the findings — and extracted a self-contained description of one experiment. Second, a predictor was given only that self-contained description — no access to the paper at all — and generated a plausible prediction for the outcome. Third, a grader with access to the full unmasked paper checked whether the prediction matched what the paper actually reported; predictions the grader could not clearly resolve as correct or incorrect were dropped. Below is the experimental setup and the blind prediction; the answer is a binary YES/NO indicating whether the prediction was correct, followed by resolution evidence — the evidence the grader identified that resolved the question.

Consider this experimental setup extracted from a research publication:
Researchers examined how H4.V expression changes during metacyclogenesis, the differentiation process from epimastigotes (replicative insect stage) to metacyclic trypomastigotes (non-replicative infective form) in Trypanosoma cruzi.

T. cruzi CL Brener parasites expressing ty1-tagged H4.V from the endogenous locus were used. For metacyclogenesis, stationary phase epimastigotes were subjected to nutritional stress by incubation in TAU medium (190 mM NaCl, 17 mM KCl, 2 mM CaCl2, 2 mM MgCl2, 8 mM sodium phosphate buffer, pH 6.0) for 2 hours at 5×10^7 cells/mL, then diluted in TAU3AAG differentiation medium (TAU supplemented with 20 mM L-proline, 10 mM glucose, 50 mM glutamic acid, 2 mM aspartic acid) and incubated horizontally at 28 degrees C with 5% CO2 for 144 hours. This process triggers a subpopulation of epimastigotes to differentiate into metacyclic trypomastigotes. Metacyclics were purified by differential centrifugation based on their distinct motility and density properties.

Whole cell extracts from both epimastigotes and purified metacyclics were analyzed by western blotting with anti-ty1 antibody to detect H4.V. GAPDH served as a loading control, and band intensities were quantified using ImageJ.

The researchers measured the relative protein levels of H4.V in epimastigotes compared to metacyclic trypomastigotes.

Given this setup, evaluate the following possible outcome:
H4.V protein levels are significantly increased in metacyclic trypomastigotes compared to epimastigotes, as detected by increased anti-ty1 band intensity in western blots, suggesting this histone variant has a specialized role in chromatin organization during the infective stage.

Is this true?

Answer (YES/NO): YES